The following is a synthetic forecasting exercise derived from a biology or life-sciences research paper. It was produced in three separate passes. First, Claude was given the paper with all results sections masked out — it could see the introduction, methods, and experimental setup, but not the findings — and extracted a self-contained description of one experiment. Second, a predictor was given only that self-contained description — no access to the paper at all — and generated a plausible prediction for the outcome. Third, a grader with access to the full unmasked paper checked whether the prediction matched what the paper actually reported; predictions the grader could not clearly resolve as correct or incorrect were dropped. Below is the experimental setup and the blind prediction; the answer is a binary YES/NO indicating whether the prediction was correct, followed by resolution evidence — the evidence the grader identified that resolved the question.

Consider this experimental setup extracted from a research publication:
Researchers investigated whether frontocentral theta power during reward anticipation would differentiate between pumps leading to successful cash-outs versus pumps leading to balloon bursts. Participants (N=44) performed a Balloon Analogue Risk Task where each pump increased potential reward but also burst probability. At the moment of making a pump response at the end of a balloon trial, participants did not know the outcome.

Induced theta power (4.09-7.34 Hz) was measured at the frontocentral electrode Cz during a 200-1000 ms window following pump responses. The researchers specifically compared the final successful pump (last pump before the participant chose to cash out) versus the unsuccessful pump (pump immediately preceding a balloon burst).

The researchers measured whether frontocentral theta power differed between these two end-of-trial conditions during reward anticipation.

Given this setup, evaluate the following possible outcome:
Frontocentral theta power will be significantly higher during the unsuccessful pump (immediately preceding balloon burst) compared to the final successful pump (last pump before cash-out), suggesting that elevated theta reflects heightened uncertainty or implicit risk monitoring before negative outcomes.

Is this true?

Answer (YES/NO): YES